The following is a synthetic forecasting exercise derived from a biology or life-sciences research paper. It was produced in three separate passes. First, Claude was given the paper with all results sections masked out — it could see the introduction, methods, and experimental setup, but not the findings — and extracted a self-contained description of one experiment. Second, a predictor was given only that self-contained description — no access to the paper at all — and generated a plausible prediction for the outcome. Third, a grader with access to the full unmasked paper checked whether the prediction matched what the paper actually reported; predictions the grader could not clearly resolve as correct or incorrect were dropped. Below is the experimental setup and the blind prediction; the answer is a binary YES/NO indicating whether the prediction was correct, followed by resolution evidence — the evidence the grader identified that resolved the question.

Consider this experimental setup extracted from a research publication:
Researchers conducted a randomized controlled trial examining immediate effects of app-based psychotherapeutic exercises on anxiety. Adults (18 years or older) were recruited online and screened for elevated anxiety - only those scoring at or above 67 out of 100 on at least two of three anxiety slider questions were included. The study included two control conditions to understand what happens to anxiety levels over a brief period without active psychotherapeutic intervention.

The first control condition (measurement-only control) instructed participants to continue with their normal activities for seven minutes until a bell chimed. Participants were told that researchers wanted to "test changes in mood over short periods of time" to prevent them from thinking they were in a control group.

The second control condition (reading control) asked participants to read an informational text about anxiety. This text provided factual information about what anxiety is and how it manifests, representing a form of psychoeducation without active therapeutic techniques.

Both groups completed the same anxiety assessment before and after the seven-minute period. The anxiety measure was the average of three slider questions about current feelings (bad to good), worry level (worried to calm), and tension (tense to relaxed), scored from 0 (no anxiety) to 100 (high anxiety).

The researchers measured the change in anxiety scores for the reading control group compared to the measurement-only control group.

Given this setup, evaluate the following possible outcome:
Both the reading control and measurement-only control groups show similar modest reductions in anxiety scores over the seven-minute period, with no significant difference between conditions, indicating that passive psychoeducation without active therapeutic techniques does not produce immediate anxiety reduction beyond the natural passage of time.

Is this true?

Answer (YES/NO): YES